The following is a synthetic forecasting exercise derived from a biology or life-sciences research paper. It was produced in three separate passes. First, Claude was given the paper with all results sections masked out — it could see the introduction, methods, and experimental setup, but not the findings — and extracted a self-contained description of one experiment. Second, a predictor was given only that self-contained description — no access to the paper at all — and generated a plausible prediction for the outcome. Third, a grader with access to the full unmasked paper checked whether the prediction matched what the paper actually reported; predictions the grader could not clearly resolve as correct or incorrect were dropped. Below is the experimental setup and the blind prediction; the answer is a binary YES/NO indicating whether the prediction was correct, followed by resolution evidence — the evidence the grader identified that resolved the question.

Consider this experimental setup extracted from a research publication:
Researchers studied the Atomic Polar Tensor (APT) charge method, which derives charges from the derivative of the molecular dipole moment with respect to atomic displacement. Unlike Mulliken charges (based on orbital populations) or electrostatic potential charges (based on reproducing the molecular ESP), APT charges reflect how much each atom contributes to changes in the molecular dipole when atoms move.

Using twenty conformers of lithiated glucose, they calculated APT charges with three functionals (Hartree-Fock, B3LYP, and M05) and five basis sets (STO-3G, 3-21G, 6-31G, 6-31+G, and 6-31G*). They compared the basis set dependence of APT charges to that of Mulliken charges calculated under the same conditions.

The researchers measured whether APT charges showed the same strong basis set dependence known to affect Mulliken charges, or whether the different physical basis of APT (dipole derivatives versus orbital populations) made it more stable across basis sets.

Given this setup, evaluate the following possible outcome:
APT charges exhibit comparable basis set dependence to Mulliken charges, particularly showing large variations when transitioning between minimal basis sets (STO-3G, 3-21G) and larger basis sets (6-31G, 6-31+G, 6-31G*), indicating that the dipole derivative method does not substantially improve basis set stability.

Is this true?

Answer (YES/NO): NO